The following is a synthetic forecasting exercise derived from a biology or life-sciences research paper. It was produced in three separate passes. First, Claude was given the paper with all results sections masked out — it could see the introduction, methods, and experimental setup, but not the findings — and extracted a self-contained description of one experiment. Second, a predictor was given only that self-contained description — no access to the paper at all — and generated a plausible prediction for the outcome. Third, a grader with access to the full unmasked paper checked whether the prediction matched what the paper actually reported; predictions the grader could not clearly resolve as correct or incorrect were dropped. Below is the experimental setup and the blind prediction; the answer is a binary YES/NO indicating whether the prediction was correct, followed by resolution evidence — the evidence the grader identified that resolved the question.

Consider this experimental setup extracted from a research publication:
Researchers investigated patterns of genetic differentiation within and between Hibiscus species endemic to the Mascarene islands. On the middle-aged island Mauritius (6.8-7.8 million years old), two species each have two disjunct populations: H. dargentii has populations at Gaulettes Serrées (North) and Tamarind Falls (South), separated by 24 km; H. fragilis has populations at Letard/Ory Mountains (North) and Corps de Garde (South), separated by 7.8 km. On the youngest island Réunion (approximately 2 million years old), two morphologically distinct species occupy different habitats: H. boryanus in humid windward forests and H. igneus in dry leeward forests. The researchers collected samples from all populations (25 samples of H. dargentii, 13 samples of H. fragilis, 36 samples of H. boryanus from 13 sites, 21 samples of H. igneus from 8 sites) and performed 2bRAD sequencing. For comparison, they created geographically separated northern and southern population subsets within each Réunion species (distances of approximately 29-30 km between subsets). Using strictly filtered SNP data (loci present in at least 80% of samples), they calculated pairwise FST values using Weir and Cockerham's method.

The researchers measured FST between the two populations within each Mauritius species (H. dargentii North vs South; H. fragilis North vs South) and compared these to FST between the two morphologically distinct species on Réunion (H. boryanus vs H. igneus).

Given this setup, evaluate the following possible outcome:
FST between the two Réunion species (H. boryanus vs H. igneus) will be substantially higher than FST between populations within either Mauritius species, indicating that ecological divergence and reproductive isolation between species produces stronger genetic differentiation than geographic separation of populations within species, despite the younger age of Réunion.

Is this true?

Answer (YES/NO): NO